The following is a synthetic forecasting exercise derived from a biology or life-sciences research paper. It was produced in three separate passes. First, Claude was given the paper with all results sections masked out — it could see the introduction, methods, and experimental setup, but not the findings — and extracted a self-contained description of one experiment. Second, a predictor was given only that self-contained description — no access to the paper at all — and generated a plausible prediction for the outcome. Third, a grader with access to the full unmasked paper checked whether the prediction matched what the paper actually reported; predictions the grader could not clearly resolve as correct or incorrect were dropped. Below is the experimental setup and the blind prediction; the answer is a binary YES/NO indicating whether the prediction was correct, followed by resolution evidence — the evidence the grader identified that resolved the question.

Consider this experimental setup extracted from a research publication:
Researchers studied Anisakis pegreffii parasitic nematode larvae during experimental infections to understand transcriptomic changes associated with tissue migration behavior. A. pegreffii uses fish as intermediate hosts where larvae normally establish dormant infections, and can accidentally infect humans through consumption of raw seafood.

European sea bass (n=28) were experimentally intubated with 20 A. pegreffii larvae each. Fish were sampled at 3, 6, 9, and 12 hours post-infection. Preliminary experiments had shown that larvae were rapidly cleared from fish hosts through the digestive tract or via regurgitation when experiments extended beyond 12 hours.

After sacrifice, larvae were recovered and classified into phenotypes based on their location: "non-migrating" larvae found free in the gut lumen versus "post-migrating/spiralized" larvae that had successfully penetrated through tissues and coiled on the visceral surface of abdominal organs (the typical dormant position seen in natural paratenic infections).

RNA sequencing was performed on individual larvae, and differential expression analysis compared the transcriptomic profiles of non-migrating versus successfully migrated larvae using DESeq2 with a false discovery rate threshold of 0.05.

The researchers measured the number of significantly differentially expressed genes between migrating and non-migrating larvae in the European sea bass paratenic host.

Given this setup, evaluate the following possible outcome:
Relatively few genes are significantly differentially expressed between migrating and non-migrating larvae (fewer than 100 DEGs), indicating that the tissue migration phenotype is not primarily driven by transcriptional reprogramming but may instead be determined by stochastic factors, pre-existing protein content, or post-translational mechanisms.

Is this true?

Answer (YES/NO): NO